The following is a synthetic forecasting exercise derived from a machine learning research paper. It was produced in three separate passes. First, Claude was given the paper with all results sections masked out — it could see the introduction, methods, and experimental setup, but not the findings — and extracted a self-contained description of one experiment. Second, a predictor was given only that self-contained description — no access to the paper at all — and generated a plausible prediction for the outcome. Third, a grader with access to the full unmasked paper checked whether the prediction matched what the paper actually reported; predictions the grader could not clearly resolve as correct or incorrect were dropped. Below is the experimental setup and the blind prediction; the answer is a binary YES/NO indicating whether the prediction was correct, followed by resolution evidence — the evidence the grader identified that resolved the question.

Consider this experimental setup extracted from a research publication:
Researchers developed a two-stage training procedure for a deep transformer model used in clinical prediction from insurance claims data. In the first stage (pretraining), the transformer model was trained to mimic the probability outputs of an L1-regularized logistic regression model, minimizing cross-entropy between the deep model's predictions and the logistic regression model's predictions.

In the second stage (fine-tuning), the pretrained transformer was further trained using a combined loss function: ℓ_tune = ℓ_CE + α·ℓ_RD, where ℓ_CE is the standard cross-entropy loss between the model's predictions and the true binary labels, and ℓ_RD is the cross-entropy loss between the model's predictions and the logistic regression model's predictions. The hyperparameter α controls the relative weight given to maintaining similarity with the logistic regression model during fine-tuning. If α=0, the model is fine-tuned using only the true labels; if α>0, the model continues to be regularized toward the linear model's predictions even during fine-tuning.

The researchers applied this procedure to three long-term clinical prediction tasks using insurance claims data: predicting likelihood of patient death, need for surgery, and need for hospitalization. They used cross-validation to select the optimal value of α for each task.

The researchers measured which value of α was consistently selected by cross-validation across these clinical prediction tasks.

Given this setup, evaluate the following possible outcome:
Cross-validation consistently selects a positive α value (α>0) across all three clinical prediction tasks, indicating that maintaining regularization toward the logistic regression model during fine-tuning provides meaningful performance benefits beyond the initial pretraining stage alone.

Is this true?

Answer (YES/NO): NO